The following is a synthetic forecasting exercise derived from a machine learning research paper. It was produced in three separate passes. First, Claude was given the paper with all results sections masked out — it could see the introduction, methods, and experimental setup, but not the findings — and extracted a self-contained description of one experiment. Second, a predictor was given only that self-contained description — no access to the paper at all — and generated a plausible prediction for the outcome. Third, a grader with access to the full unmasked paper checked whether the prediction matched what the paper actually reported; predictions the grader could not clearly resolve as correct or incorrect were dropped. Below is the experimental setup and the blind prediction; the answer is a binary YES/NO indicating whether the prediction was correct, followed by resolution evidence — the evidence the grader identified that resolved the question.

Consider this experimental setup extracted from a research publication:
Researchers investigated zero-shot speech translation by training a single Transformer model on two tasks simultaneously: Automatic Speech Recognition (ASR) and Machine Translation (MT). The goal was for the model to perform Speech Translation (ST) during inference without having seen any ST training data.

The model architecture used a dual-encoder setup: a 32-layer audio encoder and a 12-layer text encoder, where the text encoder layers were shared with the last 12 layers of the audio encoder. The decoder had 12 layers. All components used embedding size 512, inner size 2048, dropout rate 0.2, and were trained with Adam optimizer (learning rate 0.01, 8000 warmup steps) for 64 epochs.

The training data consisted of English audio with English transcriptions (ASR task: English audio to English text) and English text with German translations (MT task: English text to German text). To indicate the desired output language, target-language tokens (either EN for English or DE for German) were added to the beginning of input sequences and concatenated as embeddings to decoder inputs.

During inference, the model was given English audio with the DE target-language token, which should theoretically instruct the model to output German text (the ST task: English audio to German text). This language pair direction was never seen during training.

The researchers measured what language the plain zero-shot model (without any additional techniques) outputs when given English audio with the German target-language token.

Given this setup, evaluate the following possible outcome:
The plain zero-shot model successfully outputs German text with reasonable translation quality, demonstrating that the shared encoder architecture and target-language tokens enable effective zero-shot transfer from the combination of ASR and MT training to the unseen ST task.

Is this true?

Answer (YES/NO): NO